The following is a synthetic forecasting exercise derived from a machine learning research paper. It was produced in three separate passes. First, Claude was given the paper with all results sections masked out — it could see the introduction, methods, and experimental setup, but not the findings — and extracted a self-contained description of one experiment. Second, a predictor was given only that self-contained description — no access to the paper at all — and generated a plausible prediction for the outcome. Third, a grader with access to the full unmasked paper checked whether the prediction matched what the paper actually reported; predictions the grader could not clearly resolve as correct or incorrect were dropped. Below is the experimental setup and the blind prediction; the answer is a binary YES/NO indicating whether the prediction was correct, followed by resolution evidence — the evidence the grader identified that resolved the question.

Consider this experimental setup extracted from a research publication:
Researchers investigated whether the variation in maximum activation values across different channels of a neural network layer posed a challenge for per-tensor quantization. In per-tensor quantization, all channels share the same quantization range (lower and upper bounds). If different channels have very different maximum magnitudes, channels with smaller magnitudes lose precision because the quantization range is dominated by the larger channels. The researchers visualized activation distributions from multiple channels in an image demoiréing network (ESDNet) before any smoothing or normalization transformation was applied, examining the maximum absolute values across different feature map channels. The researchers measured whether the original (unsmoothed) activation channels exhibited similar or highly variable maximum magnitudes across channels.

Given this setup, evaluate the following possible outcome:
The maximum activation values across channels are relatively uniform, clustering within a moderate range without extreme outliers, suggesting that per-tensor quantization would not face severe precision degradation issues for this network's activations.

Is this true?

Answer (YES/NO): NO